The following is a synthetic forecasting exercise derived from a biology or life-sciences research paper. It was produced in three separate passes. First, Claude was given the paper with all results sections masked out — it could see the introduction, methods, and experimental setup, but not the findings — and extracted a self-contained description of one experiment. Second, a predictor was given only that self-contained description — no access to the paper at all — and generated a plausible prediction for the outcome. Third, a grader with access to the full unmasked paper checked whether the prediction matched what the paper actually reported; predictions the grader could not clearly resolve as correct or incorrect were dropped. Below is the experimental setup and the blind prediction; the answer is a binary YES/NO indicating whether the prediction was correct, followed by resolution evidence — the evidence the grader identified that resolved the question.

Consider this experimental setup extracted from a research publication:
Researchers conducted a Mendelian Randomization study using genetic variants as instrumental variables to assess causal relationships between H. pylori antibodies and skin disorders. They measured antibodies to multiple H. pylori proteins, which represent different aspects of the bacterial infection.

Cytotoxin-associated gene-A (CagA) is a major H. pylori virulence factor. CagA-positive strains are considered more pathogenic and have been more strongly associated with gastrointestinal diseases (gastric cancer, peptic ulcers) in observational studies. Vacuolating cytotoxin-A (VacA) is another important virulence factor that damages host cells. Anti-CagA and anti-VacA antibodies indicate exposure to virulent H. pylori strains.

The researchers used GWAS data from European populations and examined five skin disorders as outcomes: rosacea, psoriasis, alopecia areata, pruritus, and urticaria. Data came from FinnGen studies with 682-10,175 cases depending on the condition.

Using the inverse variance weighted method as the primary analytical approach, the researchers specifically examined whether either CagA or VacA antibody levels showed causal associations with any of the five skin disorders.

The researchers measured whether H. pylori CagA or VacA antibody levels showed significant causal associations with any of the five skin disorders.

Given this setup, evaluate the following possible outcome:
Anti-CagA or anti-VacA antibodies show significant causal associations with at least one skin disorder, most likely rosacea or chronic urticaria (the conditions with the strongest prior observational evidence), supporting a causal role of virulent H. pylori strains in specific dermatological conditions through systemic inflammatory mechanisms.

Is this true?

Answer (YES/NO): NO